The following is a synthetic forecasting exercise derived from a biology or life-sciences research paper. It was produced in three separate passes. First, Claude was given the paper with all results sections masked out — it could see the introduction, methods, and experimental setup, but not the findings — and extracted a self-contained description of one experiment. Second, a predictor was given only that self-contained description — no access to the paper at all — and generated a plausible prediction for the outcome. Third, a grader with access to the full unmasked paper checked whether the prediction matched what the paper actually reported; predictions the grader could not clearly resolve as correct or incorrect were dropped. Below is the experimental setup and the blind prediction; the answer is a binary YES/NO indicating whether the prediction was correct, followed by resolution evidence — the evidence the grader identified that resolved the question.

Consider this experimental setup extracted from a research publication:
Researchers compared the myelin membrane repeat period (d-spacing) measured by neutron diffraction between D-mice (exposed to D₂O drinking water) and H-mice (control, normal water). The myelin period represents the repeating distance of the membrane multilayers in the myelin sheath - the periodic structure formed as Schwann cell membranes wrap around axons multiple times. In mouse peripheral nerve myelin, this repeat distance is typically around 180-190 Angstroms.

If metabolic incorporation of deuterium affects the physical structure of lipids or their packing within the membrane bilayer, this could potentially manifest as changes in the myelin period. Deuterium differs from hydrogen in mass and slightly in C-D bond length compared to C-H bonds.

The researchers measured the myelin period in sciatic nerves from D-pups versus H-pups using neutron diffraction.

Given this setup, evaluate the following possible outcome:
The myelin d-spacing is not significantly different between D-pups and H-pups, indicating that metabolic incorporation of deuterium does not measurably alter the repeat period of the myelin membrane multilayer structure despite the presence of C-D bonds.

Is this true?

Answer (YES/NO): YES